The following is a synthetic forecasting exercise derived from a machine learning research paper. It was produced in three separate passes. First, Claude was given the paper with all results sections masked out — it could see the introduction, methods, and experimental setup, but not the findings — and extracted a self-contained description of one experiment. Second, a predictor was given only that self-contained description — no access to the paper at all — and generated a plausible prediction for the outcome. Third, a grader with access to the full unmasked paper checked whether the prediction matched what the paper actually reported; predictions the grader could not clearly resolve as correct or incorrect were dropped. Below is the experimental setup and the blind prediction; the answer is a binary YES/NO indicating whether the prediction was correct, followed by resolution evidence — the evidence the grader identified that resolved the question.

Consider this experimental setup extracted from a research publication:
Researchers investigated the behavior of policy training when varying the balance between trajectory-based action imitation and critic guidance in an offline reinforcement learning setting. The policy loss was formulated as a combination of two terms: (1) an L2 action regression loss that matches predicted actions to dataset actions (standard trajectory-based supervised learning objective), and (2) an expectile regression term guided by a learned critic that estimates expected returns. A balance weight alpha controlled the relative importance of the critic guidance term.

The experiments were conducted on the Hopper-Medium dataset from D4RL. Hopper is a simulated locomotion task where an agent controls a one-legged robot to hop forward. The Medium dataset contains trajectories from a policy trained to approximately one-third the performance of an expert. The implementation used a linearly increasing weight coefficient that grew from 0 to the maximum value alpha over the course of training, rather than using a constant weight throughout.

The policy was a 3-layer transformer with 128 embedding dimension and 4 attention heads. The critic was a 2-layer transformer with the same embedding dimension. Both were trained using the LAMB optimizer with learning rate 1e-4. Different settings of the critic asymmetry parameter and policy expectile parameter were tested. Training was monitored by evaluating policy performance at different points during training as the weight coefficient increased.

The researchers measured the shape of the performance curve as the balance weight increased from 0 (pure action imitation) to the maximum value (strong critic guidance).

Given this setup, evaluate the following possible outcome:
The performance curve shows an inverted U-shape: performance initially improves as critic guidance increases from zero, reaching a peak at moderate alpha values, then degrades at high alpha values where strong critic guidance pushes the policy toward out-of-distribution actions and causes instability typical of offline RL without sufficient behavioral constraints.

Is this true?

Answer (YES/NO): YES